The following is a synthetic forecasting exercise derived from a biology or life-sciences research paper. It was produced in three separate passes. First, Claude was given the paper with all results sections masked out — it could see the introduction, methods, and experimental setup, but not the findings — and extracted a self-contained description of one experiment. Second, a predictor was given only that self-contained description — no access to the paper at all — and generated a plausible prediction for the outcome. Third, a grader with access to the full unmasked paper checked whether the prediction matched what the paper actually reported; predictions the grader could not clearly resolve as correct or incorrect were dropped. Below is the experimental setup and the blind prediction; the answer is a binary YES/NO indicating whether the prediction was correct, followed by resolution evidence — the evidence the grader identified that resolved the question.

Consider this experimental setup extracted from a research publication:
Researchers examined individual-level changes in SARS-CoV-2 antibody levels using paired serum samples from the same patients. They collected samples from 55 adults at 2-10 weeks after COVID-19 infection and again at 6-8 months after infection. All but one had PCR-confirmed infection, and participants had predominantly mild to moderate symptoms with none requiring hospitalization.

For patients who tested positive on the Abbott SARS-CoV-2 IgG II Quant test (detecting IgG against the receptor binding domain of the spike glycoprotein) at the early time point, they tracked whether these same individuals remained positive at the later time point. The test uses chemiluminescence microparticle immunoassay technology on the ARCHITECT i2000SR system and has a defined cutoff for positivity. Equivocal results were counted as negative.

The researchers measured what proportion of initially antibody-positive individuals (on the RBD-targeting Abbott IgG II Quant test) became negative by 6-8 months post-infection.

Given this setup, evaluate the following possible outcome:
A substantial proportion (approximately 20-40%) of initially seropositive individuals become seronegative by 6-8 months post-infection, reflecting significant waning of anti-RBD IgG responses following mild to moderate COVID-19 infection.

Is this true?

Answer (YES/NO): NO